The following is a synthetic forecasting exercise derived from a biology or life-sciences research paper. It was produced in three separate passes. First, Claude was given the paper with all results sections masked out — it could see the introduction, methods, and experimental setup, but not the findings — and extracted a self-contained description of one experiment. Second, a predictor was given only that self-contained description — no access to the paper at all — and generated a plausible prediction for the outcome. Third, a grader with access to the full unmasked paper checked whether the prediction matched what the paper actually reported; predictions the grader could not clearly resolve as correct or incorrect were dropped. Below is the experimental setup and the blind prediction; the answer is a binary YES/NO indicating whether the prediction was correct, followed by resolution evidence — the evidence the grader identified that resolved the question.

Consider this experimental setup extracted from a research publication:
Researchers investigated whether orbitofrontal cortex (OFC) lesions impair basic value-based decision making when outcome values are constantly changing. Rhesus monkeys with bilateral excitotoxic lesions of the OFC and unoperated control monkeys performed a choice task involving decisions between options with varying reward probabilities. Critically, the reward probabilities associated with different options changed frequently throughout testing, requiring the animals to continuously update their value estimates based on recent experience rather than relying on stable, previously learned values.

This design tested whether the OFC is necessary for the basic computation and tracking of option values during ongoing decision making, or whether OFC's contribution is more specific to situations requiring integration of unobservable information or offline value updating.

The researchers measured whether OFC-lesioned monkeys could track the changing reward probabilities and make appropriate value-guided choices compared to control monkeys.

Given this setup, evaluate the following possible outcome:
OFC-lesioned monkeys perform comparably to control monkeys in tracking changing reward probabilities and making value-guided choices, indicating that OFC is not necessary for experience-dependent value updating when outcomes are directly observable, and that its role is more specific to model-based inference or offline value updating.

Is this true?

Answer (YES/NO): YES